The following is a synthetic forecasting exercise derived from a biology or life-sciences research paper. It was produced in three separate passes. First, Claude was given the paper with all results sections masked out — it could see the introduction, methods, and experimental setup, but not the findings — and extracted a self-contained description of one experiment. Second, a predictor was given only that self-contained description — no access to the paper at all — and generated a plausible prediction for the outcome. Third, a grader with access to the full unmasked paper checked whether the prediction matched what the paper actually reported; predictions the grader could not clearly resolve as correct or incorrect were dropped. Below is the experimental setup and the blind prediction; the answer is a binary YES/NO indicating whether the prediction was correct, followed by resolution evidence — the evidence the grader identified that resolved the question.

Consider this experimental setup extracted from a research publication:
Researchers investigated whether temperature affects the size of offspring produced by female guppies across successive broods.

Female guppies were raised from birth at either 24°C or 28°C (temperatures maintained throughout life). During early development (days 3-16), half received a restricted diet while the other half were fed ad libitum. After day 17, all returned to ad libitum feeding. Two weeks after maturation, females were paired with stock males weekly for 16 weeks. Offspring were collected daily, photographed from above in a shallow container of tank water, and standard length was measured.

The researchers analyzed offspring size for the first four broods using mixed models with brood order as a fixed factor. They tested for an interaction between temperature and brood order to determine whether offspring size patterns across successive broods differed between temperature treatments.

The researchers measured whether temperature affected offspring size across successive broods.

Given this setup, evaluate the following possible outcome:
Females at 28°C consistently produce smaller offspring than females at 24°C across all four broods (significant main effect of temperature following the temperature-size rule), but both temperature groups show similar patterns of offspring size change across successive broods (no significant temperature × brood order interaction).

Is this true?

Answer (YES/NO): YES